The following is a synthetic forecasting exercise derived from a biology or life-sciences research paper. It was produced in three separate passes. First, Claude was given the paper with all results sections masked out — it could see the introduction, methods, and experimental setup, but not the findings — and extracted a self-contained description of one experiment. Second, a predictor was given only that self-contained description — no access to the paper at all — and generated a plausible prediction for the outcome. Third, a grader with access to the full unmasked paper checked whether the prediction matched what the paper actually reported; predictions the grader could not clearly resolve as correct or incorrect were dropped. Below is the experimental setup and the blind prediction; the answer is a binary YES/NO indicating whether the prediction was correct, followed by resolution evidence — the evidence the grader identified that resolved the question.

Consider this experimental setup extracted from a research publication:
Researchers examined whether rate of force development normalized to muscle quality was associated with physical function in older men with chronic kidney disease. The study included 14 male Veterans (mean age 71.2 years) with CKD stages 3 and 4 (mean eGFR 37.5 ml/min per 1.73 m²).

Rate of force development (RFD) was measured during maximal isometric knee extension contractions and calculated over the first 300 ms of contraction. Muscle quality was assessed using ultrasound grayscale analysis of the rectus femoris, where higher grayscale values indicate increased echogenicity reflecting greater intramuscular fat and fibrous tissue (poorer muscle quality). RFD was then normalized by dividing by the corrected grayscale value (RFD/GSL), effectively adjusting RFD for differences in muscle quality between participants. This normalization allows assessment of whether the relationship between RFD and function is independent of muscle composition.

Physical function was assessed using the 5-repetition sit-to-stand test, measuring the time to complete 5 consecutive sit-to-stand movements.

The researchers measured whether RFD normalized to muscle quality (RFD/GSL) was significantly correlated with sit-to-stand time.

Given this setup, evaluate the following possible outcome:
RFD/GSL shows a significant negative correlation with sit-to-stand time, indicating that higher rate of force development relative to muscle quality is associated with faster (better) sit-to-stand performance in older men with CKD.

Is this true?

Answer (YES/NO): YES